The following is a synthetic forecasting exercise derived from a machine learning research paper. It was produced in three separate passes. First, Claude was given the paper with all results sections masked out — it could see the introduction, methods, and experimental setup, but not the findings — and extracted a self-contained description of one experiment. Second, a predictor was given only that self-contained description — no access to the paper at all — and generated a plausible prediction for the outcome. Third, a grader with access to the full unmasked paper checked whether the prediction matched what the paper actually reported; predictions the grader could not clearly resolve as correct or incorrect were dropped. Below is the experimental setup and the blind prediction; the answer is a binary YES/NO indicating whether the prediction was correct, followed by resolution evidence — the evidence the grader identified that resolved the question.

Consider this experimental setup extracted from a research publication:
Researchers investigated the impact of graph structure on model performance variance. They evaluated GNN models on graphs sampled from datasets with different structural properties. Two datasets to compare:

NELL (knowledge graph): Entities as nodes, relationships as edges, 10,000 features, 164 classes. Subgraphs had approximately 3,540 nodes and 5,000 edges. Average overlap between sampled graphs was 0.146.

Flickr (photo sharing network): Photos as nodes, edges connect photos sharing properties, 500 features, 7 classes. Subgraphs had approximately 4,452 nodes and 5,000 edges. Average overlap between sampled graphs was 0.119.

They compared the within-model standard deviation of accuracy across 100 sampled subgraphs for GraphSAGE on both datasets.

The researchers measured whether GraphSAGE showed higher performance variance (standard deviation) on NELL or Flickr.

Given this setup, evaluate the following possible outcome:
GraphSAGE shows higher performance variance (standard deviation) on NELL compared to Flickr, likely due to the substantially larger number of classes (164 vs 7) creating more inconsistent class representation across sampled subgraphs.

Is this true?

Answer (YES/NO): NO